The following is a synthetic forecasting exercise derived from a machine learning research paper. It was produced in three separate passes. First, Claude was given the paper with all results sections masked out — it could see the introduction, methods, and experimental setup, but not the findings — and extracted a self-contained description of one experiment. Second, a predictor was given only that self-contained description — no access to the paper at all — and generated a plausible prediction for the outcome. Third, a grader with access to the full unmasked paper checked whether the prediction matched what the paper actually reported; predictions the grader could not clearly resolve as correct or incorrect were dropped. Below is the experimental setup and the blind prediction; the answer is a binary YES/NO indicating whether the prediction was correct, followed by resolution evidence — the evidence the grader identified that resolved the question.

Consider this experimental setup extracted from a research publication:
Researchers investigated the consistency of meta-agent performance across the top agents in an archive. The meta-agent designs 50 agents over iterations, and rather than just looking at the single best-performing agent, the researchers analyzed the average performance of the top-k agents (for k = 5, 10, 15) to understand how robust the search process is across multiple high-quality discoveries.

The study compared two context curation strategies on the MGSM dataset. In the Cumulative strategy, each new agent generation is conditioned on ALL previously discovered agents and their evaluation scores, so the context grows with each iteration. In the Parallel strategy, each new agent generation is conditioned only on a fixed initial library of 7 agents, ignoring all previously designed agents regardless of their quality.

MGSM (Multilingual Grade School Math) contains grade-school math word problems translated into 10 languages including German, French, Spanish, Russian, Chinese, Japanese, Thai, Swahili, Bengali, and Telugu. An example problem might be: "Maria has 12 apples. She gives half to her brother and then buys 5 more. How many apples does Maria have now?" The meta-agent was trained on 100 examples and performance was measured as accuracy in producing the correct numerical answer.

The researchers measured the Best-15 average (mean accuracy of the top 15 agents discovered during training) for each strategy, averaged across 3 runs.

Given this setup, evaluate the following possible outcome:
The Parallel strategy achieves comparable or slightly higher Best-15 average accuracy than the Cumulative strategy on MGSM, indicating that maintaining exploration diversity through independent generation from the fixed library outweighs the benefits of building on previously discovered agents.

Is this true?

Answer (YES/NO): NO